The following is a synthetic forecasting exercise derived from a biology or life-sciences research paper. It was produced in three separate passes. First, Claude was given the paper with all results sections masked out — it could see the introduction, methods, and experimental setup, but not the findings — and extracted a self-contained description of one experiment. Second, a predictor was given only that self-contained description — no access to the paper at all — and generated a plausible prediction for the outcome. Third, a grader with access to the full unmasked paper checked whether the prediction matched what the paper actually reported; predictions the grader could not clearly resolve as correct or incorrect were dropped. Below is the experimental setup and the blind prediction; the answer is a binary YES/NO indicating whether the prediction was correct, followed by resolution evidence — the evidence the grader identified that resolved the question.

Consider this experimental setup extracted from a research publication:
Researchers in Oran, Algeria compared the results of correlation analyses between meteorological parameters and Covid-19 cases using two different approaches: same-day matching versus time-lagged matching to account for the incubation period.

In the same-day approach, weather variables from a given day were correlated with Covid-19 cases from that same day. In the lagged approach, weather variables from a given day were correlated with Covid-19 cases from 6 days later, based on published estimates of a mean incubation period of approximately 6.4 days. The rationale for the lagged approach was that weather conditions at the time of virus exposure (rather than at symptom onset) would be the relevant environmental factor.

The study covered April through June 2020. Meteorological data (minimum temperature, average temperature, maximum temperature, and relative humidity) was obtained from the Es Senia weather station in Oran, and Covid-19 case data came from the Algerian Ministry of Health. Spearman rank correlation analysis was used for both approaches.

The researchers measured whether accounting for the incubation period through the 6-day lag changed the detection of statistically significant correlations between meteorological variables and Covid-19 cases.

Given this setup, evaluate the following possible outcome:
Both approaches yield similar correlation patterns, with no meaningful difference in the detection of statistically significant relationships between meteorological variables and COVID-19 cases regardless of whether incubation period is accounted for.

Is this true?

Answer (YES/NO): NO